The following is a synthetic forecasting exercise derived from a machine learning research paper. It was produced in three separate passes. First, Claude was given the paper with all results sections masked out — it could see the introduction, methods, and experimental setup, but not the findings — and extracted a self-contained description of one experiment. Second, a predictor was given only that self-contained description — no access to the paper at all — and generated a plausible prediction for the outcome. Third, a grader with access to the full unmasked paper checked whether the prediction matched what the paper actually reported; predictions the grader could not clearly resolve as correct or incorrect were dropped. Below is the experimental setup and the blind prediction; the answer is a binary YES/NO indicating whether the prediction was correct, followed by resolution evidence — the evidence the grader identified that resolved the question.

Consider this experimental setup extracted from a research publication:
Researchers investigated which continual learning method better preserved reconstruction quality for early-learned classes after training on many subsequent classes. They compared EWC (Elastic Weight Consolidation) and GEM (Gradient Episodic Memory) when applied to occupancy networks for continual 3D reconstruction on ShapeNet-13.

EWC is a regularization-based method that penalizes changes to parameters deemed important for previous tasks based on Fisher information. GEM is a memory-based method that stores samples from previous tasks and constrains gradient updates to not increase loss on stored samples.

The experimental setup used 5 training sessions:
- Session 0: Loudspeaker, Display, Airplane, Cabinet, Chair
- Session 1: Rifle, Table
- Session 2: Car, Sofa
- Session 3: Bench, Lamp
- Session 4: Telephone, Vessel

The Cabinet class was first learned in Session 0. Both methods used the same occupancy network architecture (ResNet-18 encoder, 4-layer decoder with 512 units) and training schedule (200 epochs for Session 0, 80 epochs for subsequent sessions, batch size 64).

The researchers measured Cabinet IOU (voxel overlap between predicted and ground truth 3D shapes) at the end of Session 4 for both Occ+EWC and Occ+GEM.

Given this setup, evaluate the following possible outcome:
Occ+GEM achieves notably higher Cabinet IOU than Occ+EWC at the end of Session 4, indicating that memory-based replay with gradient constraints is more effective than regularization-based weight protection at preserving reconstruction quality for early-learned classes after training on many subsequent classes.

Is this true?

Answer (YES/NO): NO